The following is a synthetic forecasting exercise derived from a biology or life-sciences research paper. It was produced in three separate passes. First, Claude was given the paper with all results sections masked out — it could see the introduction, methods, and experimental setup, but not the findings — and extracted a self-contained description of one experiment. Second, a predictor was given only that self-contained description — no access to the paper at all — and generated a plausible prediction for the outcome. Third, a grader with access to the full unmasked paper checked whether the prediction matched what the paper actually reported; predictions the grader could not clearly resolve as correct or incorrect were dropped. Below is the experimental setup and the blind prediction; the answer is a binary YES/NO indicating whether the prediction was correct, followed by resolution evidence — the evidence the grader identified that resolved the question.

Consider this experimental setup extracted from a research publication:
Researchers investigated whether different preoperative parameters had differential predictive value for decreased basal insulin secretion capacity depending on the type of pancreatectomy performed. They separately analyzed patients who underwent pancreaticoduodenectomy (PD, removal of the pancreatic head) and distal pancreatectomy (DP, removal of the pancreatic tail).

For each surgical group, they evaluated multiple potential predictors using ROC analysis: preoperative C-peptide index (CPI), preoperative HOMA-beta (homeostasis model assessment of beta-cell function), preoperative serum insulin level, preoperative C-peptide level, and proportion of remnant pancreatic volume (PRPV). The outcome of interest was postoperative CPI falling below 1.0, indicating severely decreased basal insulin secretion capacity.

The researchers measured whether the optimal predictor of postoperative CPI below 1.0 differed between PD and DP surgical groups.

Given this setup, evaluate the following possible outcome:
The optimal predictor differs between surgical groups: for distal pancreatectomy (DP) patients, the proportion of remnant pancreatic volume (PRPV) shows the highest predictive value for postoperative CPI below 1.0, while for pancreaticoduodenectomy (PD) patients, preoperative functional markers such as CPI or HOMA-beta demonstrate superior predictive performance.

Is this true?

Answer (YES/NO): NO